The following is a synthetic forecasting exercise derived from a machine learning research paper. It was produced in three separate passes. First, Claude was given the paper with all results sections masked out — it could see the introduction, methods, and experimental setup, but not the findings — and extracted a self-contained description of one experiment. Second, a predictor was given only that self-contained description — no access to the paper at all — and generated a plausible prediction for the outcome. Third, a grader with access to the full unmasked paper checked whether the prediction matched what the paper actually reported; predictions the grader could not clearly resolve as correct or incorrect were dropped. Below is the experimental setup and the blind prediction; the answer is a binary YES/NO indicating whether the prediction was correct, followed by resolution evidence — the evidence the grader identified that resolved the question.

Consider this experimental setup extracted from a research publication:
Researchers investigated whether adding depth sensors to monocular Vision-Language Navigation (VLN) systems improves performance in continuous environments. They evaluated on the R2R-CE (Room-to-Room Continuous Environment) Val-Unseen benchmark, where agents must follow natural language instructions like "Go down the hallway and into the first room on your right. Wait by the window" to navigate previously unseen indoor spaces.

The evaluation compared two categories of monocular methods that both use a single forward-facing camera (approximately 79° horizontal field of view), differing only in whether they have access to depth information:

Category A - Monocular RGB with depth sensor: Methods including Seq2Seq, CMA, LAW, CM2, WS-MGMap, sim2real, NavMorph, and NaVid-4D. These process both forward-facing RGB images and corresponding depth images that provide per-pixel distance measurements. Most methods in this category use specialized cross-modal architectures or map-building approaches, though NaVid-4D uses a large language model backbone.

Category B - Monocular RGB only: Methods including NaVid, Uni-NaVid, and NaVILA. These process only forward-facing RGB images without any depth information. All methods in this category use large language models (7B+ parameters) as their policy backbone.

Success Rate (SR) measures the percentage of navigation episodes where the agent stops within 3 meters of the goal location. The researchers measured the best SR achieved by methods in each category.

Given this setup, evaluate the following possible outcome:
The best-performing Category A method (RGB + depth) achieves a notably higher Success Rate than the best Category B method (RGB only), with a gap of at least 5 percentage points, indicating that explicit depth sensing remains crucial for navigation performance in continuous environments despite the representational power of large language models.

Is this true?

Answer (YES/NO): NO